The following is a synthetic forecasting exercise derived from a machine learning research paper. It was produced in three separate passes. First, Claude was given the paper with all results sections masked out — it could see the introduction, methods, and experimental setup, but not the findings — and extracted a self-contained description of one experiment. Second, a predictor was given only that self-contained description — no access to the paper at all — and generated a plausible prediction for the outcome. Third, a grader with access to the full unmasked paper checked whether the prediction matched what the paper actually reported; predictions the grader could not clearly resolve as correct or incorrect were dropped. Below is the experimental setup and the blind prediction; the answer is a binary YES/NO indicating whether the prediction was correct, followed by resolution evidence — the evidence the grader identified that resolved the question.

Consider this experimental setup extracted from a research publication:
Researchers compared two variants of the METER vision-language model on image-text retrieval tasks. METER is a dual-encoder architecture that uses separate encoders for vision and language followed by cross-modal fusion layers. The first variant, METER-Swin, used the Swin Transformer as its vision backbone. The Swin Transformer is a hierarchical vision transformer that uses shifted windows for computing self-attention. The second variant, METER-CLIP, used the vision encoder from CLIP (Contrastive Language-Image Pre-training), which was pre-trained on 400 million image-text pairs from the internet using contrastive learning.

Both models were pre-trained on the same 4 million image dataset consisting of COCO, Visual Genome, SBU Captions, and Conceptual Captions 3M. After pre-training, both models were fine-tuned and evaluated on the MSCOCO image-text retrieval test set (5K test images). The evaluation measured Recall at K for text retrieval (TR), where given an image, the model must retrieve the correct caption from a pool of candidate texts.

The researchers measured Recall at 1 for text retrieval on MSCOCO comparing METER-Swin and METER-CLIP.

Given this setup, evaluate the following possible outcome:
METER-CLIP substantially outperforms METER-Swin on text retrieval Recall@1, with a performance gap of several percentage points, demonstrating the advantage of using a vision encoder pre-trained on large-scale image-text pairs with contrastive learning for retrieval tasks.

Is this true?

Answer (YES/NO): YES